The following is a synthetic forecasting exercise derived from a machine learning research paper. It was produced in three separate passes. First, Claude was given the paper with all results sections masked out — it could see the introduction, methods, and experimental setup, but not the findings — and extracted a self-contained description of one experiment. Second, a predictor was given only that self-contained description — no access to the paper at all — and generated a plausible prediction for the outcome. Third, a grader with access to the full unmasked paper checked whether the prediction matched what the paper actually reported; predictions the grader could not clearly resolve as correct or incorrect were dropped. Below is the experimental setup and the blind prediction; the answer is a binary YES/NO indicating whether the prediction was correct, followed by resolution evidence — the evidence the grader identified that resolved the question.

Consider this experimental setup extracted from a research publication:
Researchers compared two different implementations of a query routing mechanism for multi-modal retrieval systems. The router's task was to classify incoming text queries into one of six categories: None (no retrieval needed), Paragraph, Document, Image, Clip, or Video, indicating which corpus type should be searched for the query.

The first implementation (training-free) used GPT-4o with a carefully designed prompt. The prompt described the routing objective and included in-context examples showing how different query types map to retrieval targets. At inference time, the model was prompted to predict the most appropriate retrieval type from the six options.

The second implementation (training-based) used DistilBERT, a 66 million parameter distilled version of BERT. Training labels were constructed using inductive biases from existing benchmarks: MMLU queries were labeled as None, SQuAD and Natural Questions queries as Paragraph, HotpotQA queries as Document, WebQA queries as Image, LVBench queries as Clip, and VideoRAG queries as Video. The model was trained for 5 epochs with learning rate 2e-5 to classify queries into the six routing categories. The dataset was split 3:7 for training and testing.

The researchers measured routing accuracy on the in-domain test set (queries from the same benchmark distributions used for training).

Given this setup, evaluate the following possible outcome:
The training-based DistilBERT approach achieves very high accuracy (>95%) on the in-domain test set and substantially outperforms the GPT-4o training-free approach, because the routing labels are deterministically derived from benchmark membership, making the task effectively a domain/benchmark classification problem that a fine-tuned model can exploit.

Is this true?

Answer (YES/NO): YES